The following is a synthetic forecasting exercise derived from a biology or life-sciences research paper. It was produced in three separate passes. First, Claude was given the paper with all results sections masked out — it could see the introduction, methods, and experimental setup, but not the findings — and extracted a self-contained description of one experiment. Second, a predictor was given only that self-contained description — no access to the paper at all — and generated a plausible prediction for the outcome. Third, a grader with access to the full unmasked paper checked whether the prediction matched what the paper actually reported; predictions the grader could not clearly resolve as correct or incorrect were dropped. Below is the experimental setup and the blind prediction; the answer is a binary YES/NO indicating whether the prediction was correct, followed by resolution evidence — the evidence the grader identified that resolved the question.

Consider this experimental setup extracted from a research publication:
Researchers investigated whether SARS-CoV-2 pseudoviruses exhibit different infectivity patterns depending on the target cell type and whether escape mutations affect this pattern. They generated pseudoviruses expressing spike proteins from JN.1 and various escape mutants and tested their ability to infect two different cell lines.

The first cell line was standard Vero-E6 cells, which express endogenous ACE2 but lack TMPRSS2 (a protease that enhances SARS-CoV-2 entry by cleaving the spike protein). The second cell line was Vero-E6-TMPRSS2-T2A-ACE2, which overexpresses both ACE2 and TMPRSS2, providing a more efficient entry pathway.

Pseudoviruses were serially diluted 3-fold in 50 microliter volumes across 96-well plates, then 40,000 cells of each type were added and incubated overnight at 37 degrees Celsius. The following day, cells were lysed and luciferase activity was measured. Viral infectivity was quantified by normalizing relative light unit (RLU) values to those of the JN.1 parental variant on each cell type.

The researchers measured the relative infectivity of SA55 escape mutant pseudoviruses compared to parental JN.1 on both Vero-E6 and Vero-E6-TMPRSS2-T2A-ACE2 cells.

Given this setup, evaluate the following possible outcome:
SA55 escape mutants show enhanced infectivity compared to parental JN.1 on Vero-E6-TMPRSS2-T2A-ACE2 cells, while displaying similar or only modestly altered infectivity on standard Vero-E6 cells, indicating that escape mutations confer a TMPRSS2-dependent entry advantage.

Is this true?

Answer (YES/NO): NO